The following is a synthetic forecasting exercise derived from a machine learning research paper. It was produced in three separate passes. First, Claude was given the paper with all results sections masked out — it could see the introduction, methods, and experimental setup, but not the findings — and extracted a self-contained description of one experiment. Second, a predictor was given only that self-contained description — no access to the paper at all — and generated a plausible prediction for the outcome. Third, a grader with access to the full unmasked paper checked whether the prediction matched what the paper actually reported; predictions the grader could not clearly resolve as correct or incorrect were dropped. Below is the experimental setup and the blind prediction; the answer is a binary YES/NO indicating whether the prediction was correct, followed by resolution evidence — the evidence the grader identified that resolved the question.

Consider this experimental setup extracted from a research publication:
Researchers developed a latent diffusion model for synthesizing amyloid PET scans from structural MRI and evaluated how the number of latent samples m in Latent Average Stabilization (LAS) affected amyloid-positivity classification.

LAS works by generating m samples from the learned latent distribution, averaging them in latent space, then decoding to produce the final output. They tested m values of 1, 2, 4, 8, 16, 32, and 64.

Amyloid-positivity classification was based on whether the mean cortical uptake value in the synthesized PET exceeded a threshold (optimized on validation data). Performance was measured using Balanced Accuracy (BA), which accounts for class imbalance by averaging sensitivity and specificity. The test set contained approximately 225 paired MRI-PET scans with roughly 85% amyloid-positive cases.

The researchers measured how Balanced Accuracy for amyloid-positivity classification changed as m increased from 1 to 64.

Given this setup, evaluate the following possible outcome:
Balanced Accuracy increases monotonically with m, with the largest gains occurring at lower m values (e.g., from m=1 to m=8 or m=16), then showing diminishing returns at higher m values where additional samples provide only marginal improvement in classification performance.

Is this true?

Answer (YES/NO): NO